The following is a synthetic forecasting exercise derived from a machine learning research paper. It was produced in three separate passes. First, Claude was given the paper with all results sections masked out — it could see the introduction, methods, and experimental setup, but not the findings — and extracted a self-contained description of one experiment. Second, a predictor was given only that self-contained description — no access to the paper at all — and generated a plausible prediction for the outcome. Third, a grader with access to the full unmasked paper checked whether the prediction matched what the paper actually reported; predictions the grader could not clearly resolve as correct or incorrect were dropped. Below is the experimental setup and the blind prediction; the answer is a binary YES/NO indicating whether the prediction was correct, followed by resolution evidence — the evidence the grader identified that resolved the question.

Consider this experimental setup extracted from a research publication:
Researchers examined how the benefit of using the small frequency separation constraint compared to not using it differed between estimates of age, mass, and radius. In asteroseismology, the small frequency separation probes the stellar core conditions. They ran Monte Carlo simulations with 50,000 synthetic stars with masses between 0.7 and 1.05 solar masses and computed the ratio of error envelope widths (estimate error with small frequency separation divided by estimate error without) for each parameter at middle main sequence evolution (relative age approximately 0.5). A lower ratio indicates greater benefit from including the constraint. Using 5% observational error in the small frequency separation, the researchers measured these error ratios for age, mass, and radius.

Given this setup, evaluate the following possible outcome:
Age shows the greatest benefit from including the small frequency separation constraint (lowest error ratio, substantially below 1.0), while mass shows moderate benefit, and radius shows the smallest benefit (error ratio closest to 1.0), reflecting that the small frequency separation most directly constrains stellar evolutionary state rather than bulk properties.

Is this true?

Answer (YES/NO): NO